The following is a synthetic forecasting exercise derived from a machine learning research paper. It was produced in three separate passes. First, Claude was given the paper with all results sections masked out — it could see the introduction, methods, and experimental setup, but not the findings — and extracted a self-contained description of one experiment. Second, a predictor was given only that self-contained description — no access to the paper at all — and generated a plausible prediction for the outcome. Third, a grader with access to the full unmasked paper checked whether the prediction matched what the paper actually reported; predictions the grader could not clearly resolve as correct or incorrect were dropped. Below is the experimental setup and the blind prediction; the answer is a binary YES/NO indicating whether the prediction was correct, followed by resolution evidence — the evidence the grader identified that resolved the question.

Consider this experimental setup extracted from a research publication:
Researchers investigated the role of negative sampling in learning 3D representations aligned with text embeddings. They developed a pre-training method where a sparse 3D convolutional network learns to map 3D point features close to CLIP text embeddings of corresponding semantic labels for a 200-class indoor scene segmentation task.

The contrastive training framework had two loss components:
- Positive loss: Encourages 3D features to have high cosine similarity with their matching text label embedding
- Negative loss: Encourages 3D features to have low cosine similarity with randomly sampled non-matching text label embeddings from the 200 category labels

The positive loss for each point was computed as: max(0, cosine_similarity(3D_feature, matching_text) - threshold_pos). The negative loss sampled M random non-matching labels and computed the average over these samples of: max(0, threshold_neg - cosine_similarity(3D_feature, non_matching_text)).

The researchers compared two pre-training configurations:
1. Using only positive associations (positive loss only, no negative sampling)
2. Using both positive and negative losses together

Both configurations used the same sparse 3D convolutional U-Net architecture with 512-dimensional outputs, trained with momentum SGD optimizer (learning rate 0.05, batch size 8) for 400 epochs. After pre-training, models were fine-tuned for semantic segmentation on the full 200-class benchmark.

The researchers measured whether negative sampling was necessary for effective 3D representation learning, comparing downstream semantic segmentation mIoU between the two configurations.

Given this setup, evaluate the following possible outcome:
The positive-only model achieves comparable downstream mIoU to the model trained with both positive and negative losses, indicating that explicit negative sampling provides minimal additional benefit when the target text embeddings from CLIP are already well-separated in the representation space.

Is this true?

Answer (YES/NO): NO